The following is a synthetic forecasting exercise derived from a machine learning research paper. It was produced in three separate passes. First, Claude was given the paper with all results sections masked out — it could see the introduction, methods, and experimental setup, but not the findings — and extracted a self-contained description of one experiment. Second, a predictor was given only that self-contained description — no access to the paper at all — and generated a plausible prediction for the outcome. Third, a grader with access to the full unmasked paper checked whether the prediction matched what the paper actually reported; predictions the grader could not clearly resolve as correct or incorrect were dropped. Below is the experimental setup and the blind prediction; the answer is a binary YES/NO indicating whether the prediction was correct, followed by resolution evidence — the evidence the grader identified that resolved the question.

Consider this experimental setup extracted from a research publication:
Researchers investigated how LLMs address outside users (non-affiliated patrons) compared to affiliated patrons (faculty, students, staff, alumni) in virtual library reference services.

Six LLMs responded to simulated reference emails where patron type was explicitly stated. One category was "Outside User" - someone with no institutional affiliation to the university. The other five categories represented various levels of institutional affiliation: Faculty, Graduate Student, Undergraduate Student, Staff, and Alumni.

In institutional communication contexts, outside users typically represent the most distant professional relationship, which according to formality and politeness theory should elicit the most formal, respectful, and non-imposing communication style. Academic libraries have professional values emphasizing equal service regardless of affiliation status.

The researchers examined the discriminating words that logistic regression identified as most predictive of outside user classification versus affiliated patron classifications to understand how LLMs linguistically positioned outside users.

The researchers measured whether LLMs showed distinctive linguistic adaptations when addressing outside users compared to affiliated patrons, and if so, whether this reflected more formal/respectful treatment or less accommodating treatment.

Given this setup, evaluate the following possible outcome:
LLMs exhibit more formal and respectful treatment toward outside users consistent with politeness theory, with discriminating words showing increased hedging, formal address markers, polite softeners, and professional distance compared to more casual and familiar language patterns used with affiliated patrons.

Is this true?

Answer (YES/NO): NO